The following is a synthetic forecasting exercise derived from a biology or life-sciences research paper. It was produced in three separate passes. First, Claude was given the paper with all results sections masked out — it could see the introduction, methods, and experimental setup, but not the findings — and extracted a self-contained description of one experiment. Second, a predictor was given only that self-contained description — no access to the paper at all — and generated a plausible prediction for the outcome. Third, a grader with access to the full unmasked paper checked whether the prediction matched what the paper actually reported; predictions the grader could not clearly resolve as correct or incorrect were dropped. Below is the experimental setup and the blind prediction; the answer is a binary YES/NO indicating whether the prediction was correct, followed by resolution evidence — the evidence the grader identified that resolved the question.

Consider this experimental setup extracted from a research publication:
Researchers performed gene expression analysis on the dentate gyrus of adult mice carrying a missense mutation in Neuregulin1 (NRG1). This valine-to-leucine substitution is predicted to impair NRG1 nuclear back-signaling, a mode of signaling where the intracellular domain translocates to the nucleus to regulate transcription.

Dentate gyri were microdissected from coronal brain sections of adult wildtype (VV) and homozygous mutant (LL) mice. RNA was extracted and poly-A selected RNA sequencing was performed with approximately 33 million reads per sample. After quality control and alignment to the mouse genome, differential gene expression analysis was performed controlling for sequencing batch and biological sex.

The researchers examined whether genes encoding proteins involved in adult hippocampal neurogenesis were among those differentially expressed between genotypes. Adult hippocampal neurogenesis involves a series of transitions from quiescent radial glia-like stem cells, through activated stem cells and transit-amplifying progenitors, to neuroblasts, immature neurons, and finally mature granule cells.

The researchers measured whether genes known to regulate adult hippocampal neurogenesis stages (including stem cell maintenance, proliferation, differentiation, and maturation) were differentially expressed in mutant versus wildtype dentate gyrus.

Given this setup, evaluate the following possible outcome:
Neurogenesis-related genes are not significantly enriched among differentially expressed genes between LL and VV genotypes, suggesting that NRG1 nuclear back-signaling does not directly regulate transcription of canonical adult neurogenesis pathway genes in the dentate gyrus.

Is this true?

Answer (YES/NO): NO